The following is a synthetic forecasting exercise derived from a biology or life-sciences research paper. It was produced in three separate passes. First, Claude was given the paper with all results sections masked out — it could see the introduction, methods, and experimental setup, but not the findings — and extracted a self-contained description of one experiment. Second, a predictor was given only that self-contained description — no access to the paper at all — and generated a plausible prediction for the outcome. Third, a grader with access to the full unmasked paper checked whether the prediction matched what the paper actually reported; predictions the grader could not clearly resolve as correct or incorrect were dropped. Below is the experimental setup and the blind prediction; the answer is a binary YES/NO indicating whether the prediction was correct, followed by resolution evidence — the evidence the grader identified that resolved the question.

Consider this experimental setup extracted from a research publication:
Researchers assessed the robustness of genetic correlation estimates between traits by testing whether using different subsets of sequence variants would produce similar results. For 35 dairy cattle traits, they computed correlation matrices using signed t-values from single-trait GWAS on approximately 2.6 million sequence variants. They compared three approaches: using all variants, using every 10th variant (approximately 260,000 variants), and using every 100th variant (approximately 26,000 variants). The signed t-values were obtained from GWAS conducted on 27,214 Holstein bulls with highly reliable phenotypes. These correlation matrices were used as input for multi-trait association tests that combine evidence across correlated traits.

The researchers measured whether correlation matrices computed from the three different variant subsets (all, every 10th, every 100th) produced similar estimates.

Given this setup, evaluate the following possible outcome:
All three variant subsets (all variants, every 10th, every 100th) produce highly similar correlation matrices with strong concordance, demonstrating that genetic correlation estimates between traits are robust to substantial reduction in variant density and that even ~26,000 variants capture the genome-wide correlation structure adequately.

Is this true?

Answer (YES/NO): YES